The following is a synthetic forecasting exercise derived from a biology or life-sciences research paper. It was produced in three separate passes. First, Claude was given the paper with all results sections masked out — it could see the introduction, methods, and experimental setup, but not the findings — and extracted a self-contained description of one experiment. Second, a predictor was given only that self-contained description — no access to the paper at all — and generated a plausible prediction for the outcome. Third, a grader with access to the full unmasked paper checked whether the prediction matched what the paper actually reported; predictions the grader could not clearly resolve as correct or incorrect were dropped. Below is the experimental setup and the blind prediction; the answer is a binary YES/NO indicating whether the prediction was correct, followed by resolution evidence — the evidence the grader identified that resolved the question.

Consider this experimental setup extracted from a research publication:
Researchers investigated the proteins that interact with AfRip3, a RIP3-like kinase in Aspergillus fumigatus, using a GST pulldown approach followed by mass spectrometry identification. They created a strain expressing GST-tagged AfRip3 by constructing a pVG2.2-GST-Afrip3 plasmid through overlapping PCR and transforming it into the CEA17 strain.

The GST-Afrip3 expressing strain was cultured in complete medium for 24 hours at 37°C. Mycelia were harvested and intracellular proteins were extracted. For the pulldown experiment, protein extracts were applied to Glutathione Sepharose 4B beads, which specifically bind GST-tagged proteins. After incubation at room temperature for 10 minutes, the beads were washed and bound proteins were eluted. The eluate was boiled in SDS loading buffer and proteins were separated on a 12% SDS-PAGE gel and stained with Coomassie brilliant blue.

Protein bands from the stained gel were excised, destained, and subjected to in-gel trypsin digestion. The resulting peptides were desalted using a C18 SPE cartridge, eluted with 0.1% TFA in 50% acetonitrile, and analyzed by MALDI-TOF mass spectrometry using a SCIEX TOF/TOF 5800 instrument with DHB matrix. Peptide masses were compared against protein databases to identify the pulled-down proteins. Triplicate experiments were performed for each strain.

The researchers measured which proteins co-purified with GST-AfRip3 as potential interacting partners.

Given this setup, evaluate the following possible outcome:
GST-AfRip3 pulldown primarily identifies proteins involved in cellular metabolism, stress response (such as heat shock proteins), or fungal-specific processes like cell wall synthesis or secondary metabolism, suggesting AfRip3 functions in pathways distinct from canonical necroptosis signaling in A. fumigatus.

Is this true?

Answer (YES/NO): NO